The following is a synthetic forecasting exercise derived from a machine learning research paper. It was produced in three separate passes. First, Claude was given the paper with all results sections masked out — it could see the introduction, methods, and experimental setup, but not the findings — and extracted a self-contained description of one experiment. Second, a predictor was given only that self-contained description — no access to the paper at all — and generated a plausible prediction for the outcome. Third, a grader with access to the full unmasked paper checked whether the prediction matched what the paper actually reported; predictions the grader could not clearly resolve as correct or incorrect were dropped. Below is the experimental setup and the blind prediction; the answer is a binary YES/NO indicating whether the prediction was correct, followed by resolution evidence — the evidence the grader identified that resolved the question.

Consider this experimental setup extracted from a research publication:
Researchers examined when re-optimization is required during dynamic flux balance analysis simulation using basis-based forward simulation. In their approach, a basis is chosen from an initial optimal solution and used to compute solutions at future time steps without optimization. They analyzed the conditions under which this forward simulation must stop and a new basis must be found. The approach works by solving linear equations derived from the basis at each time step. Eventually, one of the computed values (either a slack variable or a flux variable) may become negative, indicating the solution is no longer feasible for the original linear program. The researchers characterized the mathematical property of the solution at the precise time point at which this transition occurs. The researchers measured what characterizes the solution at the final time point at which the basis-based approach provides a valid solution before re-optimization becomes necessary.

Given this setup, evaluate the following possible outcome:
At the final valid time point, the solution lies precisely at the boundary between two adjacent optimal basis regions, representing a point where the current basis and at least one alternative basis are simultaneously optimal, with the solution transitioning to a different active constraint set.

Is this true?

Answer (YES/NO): NO